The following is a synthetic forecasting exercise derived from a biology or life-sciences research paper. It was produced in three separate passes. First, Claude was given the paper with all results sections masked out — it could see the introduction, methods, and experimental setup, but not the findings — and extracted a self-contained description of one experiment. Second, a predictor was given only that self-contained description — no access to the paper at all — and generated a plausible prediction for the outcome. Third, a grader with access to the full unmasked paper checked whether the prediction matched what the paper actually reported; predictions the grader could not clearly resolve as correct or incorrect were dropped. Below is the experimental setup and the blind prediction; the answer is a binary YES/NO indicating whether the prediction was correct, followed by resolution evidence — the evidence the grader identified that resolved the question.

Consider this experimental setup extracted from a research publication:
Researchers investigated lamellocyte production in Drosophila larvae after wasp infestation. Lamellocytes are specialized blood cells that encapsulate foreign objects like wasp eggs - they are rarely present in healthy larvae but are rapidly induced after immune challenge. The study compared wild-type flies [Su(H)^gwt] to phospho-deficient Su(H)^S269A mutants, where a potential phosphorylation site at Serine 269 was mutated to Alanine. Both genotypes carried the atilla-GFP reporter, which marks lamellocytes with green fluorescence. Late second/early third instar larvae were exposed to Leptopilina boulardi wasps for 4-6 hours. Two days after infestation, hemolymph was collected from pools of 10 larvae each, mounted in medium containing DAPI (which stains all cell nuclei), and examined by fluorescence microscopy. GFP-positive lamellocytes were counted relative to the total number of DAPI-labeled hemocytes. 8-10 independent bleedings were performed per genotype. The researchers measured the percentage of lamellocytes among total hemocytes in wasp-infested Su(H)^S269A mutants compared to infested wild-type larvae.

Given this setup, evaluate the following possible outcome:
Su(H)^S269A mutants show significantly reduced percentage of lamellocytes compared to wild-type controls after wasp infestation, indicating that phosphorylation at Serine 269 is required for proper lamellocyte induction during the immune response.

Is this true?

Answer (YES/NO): YES